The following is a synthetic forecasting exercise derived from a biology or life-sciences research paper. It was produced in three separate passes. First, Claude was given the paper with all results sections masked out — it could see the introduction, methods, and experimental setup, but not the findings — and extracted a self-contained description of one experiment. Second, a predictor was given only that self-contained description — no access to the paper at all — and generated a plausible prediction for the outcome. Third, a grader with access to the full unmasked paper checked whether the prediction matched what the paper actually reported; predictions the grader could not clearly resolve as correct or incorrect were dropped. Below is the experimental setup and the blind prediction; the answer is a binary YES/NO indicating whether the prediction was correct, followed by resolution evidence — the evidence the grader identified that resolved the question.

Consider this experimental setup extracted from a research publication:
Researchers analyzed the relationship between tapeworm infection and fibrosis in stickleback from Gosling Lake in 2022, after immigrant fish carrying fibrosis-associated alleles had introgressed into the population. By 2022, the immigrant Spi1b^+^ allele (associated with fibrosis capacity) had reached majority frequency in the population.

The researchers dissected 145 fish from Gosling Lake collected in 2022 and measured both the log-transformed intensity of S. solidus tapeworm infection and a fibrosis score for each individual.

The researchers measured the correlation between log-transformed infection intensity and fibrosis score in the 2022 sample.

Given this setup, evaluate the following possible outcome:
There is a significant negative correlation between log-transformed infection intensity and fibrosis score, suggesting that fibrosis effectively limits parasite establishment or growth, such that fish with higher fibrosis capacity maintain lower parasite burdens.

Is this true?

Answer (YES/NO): NO